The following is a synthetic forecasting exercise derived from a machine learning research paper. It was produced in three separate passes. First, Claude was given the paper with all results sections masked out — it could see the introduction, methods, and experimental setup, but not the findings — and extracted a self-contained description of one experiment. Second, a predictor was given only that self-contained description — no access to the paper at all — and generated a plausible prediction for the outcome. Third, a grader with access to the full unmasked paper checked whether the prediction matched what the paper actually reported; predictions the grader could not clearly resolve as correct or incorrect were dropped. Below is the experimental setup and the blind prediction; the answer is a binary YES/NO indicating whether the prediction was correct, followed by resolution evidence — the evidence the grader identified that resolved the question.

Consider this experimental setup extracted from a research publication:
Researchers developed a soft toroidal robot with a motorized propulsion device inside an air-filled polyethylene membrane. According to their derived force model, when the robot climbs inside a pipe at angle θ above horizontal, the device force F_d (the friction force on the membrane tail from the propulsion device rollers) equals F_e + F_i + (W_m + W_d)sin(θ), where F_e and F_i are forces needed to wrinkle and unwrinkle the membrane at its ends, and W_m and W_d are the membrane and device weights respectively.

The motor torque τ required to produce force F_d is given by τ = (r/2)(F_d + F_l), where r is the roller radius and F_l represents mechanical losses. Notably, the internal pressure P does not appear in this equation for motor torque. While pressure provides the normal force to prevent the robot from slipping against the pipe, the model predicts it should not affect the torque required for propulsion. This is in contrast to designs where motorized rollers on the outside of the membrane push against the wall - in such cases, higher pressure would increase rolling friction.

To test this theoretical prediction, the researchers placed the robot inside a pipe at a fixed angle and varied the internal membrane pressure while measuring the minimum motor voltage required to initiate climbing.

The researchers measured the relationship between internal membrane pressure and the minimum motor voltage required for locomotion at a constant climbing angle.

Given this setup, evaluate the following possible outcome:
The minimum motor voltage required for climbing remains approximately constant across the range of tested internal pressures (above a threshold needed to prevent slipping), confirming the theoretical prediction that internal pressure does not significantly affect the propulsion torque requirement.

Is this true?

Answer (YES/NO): YES